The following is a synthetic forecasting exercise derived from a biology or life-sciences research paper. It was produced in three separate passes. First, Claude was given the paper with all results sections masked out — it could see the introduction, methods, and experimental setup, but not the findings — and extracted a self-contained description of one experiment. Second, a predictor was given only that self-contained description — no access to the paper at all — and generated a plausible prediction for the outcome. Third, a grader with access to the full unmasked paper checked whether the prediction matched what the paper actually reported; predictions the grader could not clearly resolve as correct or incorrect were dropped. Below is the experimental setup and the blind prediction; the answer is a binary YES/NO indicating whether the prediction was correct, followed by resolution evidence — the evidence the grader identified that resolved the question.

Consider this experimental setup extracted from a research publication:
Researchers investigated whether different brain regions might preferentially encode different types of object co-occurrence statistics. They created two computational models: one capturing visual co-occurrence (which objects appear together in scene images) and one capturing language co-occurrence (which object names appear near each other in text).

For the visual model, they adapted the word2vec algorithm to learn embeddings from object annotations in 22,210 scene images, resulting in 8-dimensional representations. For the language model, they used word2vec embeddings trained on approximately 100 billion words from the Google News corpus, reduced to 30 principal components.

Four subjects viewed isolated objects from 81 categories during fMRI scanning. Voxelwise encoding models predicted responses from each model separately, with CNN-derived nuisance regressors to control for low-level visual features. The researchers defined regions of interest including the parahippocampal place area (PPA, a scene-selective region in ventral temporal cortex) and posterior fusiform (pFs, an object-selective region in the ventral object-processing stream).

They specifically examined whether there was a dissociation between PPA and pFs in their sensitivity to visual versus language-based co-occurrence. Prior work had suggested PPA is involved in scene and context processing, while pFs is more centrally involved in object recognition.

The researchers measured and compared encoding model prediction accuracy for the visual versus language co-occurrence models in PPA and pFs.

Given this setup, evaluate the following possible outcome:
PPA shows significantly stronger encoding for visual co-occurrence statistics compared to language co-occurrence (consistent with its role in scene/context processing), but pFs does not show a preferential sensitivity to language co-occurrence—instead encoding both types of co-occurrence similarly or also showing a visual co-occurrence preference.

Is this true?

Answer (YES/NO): NO